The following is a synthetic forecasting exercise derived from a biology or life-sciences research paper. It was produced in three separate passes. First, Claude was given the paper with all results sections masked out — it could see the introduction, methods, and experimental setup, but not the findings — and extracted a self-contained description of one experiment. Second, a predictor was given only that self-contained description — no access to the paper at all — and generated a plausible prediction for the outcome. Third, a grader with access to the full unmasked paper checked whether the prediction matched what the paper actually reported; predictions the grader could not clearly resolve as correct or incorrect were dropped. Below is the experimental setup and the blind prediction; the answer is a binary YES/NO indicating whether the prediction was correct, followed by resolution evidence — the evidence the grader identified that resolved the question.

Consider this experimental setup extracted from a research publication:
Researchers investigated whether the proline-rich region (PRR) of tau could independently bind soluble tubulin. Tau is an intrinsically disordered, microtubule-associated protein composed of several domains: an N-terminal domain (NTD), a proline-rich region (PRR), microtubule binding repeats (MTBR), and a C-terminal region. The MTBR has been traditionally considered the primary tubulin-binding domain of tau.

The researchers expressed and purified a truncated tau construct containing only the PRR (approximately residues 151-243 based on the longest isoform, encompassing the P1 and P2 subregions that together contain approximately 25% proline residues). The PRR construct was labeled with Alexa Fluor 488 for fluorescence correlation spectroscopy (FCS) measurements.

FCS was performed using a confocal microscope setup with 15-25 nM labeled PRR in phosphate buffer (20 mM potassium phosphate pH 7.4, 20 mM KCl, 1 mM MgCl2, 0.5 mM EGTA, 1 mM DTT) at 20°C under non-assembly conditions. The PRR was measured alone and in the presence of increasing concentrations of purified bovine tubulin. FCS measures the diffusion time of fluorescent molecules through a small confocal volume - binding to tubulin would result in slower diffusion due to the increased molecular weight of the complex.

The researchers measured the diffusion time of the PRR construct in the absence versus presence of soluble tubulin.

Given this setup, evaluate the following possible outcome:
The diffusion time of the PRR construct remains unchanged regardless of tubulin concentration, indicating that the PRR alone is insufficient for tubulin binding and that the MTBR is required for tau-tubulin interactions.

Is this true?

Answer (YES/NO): NO